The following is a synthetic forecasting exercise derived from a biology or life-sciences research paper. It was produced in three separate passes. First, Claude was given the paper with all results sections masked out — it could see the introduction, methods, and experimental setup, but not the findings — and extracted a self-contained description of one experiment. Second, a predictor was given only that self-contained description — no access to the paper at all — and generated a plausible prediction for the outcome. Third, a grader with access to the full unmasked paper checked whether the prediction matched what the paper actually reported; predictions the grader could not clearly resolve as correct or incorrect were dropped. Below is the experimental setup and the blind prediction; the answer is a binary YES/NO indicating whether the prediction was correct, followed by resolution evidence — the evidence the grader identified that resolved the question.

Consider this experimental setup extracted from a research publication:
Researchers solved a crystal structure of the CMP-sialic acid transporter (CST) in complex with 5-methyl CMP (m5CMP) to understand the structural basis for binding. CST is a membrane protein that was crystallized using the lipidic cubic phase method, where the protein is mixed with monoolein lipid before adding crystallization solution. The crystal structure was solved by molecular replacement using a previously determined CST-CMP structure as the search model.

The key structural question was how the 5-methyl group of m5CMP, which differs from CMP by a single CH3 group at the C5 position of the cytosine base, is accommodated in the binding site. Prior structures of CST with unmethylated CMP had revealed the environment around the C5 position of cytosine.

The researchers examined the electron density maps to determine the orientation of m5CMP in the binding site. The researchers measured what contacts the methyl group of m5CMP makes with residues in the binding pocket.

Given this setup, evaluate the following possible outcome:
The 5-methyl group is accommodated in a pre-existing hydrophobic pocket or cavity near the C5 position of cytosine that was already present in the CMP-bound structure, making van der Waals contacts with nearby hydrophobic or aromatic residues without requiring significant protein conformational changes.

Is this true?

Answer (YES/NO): YES